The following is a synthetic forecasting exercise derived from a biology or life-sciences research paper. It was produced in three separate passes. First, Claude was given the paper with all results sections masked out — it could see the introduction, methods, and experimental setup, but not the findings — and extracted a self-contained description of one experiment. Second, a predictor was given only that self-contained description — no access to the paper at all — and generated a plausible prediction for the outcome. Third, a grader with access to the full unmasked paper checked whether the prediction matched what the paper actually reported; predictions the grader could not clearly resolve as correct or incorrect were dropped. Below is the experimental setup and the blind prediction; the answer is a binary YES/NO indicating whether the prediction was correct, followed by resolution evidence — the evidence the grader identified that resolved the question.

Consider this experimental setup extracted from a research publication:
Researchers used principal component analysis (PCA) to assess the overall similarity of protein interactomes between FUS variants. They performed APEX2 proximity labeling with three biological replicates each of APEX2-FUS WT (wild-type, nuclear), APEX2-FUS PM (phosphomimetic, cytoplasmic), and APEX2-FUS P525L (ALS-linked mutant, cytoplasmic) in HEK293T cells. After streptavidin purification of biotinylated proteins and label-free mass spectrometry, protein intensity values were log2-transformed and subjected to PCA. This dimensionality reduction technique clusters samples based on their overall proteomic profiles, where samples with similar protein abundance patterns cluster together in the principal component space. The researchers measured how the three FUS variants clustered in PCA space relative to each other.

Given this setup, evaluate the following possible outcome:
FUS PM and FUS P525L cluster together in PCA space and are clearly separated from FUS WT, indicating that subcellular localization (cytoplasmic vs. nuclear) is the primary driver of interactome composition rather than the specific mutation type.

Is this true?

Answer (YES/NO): NO